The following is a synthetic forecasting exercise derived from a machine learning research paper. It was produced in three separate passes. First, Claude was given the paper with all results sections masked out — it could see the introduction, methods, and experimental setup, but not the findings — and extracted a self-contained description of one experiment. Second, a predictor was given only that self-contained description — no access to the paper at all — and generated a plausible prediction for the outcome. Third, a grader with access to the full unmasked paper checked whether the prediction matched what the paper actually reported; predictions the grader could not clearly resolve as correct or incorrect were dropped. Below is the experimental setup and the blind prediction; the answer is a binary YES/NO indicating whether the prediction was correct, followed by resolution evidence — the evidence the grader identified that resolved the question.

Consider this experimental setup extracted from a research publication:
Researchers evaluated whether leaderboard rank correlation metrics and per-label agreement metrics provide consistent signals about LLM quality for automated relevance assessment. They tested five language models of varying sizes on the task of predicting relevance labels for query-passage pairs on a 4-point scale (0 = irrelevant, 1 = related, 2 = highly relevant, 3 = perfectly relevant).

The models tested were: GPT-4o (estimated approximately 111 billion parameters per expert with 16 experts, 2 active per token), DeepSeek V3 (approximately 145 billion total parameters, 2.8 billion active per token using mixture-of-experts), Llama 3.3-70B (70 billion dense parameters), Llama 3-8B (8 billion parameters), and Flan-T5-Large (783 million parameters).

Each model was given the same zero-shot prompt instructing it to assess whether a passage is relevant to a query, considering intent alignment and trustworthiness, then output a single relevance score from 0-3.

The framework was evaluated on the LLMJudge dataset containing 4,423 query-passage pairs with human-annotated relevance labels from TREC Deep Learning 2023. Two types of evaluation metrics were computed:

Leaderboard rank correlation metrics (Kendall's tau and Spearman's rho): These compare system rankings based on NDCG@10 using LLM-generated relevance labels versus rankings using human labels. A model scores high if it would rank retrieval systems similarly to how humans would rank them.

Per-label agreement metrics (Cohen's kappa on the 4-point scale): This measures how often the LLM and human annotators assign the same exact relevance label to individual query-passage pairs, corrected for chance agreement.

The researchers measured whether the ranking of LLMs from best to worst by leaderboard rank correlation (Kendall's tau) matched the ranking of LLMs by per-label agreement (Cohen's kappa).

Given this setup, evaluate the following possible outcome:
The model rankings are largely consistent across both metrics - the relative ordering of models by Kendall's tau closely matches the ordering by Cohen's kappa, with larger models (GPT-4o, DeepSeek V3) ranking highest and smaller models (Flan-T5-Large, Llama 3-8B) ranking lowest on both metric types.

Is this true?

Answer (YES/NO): YES